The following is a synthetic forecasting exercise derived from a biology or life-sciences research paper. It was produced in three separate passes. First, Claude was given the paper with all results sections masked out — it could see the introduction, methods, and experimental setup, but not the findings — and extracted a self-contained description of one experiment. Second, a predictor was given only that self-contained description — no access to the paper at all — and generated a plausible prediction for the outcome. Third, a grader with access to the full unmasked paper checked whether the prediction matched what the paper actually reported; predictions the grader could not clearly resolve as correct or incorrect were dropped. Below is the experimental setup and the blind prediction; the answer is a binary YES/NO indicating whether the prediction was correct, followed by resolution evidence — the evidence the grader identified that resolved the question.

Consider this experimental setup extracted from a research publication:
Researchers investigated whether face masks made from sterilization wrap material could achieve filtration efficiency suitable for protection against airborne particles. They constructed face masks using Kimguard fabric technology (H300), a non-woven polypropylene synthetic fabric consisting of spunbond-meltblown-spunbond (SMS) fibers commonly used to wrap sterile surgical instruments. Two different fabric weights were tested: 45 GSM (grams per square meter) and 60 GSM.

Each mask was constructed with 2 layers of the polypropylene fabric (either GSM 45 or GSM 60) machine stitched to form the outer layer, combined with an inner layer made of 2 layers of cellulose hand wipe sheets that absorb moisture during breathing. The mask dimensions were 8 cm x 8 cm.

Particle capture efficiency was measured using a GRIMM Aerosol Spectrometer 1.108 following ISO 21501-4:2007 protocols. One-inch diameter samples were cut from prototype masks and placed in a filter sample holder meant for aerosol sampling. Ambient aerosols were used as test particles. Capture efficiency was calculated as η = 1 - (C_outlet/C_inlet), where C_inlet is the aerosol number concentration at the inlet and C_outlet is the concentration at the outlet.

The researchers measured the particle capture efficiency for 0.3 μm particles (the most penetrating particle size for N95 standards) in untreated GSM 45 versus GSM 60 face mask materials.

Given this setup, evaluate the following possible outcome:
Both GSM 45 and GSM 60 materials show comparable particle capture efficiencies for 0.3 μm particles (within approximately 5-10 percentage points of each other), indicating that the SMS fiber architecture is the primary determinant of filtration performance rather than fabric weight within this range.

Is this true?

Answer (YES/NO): NO